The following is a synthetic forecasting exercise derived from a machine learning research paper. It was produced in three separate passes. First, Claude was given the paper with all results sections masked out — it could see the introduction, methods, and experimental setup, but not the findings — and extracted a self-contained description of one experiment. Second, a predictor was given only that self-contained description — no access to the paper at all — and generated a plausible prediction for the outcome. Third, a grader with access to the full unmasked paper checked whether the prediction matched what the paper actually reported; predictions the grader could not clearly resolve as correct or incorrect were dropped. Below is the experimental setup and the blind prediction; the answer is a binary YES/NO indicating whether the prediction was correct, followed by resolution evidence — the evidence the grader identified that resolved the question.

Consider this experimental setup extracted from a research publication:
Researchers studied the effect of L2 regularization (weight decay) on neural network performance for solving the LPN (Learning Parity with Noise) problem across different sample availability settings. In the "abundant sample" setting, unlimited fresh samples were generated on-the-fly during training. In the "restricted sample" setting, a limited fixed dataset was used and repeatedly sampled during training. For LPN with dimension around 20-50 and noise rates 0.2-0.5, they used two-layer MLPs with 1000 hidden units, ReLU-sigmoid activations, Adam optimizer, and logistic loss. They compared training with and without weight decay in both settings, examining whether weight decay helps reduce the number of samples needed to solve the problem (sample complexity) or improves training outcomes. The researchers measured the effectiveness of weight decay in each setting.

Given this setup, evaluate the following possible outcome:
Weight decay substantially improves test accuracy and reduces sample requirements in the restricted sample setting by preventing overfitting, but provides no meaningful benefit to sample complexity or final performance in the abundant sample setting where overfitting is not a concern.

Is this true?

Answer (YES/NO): YES